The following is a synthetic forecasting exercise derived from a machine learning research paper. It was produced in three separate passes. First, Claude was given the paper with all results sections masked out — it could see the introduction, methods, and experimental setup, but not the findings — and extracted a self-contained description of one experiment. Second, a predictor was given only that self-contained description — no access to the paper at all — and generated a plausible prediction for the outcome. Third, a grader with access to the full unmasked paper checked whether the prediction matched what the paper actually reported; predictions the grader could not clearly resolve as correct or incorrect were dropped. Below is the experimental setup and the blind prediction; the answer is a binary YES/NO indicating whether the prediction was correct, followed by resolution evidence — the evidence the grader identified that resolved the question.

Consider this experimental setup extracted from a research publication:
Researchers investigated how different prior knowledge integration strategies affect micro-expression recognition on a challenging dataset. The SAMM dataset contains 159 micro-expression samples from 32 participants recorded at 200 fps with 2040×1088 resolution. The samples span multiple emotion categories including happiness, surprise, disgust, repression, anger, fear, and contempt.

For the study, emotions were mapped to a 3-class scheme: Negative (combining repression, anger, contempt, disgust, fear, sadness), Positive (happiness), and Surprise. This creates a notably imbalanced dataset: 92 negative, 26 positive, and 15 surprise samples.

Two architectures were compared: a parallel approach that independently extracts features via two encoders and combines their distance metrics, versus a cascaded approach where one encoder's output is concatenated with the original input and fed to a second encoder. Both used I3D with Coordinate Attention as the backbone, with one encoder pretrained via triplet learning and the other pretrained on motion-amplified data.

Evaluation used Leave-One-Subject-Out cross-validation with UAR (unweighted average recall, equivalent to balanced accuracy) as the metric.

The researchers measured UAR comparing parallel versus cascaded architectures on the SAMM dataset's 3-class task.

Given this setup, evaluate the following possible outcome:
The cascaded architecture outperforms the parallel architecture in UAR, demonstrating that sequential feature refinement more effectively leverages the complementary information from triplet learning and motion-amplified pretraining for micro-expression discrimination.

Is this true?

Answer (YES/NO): YES